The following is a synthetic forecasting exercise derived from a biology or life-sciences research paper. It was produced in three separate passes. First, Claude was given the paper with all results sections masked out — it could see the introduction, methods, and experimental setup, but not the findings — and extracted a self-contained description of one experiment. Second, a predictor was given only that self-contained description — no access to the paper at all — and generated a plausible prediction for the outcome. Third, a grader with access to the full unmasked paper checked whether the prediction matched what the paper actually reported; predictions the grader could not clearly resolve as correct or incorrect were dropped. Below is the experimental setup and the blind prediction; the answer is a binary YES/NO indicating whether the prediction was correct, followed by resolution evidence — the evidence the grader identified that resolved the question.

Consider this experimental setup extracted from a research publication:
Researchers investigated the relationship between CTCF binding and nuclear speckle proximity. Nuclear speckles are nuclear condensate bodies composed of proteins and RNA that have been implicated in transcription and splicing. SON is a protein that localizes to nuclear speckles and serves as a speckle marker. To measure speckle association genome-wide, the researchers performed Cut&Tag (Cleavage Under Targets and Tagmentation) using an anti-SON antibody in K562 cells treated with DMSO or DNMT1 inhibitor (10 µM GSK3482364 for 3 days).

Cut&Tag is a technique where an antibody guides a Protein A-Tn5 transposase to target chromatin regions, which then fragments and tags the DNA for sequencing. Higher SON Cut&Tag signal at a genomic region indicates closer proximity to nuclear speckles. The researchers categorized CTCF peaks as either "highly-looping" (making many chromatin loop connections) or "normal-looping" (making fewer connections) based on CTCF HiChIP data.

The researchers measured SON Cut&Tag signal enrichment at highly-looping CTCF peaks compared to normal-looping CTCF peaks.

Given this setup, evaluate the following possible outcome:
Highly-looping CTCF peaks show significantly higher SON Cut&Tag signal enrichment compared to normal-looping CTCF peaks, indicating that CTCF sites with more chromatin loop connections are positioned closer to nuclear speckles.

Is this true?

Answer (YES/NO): YES